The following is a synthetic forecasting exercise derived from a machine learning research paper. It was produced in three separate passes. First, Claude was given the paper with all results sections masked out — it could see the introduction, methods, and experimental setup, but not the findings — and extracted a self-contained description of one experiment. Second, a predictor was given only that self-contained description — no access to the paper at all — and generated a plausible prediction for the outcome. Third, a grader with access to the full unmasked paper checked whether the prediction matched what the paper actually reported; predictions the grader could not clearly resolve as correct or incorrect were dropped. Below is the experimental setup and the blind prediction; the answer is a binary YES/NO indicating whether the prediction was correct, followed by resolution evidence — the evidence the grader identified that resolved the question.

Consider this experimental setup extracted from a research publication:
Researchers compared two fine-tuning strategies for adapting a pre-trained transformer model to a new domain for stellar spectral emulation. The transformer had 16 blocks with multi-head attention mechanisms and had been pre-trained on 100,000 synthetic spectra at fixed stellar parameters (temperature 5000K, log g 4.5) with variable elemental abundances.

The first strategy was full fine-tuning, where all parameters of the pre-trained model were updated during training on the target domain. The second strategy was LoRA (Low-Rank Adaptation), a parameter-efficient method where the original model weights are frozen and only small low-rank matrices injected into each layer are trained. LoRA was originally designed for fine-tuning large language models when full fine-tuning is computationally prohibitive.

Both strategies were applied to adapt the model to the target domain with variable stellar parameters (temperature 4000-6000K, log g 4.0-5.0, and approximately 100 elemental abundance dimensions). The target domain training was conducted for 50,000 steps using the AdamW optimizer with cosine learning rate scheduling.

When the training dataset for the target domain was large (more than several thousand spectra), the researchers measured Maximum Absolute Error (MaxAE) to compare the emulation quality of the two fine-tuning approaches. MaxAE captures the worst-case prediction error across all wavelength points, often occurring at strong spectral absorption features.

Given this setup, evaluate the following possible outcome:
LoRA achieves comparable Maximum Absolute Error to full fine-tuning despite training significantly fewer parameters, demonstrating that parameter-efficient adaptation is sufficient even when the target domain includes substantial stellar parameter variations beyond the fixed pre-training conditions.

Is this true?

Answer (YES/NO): NO